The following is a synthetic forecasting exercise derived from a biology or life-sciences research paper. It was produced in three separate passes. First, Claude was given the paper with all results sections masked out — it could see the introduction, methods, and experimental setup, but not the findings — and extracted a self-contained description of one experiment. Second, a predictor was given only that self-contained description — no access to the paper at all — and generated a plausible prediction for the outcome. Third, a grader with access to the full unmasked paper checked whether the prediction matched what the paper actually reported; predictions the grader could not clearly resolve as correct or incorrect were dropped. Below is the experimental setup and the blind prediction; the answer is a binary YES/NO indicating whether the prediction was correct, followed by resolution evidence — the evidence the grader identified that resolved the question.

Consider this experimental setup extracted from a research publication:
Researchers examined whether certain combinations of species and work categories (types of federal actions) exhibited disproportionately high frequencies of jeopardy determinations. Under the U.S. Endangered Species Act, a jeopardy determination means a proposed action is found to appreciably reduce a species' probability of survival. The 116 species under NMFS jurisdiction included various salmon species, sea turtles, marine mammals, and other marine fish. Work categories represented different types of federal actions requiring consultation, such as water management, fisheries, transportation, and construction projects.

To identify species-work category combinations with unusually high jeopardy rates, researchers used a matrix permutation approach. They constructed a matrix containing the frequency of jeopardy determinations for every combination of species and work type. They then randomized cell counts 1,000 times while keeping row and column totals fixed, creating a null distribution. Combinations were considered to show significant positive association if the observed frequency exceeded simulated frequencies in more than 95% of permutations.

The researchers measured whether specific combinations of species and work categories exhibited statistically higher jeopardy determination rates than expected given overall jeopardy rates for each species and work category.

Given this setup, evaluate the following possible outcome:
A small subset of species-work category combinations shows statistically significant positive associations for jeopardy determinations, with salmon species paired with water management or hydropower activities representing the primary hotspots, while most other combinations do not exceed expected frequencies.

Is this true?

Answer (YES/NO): NO